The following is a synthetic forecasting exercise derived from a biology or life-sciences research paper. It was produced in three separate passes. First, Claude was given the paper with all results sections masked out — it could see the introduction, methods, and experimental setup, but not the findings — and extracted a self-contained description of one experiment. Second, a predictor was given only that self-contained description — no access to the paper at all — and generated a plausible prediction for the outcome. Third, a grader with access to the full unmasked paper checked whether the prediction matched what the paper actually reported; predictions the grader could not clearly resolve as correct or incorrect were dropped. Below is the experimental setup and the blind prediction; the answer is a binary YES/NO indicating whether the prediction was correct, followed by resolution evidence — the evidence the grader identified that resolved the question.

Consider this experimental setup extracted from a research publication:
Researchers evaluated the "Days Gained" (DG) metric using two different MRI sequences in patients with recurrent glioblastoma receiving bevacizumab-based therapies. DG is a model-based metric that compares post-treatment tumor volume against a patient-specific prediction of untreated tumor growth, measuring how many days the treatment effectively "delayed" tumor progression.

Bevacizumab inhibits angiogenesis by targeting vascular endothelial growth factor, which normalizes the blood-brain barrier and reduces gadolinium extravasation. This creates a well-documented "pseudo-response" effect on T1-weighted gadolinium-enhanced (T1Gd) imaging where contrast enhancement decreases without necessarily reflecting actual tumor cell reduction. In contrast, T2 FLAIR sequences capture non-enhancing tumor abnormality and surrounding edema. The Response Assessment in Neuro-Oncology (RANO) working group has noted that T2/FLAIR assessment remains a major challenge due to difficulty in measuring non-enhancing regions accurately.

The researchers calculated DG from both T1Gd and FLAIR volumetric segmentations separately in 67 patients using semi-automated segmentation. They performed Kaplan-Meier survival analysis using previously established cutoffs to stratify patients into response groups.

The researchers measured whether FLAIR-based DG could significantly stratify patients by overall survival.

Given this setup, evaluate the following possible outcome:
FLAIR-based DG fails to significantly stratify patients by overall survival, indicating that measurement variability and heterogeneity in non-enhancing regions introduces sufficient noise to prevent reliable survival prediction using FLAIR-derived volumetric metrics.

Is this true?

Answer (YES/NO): YES